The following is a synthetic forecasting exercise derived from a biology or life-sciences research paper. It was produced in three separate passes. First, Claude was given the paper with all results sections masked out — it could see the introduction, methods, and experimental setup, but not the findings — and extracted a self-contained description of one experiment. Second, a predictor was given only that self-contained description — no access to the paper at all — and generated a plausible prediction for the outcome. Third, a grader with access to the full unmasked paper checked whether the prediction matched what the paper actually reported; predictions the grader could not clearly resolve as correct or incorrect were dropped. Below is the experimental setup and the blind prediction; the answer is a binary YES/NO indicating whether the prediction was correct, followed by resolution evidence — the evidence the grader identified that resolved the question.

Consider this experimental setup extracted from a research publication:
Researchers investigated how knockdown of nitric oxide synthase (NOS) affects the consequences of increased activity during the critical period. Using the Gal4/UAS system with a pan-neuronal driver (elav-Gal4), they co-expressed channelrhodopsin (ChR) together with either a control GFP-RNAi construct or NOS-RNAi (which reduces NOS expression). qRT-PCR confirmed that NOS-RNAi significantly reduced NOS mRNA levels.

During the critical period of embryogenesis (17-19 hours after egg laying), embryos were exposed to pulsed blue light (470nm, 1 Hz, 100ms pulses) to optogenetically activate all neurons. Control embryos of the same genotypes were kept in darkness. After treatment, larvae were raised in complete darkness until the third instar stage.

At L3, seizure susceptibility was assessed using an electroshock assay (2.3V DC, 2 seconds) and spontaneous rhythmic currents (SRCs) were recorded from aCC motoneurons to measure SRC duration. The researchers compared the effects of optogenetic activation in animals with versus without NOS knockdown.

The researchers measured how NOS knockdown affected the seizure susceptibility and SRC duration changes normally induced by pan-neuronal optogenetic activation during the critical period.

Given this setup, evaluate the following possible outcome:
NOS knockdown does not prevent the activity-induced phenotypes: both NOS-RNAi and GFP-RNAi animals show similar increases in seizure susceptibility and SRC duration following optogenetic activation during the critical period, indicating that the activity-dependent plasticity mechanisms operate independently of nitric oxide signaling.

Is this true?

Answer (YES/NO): NO